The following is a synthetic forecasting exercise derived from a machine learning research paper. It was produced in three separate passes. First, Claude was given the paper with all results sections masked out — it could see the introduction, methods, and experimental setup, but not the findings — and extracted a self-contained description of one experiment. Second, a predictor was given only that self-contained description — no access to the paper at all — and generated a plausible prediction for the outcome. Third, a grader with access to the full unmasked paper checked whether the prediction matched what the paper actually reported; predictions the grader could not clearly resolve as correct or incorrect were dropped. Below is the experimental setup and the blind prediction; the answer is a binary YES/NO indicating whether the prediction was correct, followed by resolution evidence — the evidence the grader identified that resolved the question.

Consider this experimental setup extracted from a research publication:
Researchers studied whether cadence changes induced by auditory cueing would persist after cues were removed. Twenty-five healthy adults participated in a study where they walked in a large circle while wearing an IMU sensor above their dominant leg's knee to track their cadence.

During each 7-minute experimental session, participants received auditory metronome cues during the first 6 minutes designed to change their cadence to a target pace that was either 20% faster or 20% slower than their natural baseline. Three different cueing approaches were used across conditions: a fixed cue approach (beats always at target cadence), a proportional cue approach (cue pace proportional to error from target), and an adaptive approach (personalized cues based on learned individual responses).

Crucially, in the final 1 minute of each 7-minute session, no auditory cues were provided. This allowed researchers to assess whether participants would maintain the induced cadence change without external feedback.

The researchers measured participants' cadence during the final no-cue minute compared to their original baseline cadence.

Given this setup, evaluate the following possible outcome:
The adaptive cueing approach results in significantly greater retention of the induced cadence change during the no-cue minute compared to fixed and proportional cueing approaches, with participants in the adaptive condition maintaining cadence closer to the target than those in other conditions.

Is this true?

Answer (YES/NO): NO